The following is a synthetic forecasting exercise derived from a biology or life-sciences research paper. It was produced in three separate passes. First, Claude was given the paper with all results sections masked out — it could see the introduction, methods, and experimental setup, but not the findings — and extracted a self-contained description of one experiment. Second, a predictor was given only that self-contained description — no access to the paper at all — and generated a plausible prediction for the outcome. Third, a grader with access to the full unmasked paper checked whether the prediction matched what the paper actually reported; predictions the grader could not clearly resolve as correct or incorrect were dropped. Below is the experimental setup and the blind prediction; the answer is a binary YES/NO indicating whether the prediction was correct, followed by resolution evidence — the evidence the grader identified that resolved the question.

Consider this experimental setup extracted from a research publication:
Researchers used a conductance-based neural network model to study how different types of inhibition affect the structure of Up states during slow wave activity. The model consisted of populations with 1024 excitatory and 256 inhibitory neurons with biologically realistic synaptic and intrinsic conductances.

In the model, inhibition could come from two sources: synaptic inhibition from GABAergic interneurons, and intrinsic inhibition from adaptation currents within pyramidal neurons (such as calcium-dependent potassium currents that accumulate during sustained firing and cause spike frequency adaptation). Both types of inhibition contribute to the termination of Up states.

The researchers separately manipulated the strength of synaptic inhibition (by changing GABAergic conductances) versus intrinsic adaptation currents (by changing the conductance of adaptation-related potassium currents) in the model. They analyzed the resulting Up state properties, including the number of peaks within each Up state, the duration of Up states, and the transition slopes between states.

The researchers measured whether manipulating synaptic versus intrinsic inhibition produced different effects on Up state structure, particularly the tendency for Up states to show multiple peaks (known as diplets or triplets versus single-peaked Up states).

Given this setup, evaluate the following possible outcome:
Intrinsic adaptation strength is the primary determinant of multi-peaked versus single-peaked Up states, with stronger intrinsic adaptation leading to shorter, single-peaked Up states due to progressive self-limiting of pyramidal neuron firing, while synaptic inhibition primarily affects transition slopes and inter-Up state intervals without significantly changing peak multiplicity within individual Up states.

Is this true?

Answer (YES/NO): NO